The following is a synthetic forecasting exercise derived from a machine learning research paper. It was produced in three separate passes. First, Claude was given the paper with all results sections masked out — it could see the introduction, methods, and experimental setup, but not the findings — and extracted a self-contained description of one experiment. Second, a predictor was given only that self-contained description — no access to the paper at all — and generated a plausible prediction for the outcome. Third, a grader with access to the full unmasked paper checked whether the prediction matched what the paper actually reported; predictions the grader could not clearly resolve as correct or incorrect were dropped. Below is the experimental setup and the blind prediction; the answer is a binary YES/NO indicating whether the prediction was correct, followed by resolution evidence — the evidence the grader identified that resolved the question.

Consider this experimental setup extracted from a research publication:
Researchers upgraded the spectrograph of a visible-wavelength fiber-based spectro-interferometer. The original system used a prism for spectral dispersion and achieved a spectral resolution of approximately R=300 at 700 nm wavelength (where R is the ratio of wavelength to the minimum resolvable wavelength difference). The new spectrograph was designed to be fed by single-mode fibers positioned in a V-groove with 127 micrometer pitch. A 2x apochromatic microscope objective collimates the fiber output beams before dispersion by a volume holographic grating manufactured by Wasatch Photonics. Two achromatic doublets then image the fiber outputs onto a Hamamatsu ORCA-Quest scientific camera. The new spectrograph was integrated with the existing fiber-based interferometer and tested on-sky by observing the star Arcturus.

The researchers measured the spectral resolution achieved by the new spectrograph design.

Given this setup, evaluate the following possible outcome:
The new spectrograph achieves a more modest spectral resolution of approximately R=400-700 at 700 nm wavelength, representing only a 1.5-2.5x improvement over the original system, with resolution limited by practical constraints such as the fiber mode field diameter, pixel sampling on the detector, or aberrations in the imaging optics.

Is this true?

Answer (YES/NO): NO